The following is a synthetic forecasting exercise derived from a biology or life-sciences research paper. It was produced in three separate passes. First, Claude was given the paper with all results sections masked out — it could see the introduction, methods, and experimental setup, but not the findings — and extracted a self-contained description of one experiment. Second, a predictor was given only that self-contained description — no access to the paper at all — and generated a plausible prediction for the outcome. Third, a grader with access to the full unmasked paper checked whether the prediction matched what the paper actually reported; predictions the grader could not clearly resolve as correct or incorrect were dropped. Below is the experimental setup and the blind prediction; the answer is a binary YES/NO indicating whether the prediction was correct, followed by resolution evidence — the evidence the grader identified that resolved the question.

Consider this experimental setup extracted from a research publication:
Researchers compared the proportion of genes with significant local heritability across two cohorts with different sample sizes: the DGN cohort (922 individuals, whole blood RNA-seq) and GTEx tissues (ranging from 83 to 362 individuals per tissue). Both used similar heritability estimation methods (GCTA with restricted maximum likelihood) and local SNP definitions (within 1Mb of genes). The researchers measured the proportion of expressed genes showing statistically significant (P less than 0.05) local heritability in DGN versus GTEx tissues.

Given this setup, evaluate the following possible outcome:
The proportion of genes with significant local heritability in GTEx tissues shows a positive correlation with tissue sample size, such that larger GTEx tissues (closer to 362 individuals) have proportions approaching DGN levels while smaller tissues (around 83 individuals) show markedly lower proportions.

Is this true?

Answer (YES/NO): NO